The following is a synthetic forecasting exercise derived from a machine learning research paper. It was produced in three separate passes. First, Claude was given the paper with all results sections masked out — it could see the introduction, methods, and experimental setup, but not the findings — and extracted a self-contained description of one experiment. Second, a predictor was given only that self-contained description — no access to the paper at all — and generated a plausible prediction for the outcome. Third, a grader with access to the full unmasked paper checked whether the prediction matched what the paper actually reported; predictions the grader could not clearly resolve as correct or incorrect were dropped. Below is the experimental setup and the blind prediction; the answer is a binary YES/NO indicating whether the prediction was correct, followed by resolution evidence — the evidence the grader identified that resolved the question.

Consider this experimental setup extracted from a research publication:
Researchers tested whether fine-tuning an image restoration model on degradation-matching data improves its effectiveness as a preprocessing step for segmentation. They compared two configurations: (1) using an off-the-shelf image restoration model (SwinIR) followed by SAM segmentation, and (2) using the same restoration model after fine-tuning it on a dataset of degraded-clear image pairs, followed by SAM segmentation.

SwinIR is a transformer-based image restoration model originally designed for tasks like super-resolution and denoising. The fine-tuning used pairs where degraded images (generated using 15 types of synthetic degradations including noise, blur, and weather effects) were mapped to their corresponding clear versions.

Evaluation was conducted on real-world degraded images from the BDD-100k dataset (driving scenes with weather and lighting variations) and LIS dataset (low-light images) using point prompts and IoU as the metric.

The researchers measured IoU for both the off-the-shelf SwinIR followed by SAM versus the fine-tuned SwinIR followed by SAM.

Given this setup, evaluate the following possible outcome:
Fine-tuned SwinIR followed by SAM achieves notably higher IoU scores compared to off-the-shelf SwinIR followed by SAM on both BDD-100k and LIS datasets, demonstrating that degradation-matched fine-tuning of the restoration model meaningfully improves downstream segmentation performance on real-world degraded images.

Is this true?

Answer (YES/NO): NO